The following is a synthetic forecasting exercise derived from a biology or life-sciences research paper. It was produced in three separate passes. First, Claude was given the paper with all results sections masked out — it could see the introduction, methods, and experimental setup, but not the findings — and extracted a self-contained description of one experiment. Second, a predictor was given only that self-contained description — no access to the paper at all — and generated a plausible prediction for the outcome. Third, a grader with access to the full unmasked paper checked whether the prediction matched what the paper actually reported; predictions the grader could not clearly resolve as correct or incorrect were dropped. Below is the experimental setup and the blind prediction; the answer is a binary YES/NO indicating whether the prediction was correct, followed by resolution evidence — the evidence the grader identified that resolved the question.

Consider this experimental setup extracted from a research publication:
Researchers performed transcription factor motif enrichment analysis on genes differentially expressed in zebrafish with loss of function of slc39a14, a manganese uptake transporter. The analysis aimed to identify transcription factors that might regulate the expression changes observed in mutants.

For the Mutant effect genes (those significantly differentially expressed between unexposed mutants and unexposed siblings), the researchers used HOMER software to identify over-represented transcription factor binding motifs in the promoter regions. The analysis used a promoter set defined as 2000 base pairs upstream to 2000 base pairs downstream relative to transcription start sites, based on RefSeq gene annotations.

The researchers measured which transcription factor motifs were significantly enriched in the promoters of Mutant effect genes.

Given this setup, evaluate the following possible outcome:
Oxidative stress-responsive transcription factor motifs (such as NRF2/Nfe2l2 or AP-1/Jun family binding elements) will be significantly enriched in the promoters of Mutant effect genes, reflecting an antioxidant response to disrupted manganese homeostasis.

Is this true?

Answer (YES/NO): NO